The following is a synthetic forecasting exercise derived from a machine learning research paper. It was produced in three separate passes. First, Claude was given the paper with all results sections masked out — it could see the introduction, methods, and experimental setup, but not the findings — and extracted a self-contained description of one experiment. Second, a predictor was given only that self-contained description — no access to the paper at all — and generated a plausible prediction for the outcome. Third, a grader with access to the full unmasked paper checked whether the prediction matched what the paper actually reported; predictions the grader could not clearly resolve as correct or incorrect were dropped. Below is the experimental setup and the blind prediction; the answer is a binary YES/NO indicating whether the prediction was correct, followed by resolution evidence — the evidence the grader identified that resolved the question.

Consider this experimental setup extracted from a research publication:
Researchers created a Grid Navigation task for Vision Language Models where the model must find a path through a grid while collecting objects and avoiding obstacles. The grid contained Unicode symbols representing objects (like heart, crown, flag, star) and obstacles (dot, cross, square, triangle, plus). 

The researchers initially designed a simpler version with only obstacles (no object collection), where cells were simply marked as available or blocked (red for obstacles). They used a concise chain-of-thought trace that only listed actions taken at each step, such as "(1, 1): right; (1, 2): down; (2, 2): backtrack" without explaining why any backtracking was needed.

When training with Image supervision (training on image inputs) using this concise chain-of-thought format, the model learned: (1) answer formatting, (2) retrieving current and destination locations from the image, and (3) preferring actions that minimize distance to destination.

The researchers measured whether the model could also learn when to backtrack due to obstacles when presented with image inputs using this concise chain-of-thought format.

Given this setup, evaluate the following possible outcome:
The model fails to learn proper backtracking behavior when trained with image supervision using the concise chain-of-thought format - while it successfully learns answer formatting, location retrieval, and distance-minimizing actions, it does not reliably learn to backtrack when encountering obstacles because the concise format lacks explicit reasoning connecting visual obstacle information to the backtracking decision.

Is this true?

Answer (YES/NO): YES